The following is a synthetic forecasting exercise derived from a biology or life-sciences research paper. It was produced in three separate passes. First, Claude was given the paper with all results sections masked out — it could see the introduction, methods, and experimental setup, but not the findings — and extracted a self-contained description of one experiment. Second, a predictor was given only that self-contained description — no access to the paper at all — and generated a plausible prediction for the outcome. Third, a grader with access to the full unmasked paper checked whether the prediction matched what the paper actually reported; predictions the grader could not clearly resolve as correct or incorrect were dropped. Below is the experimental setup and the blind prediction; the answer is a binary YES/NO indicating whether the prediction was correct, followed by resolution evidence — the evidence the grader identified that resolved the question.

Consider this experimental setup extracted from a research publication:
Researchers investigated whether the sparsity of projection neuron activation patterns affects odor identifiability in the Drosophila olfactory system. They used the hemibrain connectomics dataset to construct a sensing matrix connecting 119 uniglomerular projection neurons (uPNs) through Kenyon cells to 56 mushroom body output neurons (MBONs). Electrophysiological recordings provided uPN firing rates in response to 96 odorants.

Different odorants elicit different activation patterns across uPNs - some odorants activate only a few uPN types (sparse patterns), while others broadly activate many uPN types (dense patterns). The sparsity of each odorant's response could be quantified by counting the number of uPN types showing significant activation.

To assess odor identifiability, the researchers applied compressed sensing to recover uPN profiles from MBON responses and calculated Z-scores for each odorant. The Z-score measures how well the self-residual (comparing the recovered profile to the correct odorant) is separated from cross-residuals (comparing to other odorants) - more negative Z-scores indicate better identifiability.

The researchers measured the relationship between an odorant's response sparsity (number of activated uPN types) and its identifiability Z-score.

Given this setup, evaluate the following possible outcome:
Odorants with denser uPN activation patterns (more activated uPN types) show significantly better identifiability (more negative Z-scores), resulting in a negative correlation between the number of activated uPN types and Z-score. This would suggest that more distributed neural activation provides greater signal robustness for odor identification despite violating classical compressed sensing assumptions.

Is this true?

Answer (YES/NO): NO